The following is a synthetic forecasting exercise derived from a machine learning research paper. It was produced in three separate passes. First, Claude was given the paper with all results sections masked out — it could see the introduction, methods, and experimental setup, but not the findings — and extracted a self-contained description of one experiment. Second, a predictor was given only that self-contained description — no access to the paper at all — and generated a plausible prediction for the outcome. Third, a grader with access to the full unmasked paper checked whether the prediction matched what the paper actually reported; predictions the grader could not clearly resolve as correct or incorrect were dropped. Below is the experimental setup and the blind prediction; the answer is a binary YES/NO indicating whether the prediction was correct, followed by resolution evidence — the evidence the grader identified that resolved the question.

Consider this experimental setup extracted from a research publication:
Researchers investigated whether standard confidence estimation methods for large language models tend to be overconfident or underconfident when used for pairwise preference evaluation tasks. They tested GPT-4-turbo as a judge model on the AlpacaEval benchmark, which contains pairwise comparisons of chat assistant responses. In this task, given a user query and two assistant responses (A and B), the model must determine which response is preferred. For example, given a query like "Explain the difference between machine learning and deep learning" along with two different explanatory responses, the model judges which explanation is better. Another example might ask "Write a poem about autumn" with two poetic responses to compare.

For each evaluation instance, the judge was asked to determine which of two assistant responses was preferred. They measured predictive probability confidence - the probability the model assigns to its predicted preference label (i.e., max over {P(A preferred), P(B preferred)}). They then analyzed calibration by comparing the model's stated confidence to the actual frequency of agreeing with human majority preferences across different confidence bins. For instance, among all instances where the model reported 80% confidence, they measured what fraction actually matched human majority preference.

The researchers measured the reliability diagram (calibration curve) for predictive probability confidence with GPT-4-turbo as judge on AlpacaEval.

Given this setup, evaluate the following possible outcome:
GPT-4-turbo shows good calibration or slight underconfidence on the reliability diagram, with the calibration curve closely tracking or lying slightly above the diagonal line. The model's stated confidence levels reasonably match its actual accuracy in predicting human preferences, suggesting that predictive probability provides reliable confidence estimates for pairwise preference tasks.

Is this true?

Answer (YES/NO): NO